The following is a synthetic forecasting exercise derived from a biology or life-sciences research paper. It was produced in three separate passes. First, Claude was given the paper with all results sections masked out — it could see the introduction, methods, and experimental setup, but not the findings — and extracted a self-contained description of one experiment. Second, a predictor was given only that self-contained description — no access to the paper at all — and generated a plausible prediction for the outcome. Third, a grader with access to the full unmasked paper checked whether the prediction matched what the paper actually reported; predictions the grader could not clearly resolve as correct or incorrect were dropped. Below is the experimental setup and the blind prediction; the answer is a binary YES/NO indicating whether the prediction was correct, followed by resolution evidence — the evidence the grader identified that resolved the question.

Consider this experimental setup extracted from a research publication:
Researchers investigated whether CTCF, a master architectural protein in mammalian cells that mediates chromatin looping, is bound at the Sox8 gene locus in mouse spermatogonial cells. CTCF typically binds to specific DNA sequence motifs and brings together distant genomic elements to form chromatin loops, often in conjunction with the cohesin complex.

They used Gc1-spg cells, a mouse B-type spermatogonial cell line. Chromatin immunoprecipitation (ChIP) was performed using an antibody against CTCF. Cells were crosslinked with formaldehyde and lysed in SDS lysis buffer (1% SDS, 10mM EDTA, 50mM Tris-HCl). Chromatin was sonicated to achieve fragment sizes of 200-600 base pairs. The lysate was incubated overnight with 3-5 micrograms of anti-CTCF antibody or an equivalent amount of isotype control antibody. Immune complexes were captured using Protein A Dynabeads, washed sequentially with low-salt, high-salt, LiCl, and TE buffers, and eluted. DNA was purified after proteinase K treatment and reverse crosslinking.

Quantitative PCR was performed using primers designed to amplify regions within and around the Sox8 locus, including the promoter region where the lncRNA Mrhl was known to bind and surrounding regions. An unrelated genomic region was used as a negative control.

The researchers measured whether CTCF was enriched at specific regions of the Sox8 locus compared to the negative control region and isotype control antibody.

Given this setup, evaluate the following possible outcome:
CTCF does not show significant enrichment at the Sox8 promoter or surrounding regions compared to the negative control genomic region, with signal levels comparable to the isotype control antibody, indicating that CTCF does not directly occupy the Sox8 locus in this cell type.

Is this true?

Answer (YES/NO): NO